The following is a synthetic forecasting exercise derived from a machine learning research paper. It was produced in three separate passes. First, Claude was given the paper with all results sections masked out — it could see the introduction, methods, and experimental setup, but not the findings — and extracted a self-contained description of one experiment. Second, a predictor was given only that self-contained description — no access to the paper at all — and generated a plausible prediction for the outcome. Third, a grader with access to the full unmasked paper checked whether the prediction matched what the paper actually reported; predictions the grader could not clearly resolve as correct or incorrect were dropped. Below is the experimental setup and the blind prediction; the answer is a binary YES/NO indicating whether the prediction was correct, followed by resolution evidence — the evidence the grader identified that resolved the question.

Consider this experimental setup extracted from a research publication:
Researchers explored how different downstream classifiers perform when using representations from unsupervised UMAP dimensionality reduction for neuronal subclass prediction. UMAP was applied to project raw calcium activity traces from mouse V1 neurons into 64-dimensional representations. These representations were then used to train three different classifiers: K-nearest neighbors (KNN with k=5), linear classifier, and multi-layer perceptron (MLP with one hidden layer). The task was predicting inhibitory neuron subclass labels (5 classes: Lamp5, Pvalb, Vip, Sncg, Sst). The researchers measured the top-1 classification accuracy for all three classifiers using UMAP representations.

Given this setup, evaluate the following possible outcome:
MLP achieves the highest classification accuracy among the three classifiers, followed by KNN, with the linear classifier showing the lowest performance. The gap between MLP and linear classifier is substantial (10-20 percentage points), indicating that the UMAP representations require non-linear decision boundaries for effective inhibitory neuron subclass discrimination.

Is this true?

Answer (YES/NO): NO